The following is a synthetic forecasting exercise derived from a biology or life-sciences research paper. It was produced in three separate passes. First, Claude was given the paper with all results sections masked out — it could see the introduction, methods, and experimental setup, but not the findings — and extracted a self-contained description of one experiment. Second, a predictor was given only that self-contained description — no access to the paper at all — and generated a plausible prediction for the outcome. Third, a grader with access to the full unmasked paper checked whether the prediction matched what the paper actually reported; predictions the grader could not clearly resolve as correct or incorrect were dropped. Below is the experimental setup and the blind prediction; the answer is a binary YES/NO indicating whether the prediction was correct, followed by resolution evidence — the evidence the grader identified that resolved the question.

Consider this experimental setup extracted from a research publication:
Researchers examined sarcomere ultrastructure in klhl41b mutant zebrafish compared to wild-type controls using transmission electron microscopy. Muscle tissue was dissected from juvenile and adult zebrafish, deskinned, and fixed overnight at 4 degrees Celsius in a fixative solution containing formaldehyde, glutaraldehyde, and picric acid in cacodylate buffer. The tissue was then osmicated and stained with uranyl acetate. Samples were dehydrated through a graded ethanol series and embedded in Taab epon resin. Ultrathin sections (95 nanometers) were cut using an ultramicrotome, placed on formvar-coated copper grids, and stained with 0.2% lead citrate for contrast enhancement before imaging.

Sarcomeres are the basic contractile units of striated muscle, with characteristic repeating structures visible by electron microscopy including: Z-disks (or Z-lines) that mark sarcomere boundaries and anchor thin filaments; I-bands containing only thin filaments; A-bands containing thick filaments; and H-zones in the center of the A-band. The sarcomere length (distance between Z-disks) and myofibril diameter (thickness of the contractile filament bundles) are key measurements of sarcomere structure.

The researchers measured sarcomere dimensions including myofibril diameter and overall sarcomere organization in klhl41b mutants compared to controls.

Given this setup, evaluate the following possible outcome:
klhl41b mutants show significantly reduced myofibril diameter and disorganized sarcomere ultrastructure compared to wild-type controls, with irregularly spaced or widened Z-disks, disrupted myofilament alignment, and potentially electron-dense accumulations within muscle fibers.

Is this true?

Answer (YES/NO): YES